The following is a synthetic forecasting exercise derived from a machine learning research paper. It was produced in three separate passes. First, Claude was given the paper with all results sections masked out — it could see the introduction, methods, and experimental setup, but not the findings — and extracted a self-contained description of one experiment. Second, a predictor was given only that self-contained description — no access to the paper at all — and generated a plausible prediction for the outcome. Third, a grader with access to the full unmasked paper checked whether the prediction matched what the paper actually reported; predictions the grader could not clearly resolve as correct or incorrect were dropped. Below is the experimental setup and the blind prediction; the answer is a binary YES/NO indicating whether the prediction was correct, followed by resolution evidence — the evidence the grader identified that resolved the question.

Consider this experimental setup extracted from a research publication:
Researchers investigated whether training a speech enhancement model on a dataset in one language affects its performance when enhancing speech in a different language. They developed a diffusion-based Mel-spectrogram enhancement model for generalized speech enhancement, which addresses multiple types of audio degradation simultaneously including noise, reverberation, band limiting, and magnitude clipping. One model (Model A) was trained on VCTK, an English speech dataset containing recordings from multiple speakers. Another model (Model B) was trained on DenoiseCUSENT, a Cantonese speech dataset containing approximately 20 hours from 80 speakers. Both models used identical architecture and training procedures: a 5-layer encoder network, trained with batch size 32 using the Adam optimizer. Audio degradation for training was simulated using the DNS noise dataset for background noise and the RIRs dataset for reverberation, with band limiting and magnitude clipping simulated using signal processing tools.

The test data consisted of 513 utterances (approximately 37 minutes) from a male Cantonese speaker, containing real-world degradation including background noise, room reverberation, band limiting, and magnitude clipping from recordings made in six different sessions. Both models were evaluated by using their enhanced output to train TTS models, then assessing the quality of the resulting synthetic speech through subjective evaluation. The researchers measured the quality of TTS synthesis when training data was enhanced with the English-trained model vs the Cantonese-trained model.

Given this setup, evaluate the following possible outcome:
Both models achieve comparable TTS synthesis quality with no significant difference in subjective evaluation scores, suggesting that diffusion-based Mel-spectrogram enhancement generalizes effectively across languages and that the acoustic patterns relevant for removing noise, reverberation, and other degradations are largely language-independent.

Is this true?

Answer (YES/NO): YES